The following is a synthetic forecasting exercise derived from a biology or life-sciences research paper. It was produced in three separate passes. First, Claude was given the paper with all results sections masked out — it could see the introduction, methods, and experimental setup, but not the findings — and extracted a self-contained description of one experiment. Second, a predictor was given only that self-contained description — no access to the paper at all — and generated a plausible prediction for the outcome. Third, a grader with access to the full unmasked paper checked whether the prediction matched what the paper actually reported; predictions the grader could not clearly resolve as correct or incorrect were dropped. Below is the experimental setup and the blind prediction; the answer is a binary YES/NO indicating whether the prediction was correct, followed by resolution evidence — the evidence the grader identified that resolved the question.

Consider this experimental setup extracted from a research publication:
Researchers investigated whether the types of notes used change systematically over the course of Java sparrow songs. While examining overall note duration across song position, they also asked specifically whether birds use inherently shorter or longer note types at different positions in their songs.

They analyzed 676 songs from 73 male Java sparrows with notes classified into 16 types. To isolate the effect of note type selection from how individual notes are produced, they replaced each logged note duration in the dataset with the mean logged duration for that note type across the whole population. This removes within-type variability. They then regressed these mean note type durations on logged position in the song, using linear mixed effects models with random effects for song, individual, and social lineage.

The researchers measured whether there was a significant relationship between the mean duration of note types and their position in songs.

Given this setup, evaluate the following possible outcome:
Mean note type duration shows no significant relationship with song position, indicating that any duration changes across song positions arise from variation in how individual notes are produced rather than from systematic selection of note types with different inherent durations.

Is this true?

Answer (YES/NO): NO